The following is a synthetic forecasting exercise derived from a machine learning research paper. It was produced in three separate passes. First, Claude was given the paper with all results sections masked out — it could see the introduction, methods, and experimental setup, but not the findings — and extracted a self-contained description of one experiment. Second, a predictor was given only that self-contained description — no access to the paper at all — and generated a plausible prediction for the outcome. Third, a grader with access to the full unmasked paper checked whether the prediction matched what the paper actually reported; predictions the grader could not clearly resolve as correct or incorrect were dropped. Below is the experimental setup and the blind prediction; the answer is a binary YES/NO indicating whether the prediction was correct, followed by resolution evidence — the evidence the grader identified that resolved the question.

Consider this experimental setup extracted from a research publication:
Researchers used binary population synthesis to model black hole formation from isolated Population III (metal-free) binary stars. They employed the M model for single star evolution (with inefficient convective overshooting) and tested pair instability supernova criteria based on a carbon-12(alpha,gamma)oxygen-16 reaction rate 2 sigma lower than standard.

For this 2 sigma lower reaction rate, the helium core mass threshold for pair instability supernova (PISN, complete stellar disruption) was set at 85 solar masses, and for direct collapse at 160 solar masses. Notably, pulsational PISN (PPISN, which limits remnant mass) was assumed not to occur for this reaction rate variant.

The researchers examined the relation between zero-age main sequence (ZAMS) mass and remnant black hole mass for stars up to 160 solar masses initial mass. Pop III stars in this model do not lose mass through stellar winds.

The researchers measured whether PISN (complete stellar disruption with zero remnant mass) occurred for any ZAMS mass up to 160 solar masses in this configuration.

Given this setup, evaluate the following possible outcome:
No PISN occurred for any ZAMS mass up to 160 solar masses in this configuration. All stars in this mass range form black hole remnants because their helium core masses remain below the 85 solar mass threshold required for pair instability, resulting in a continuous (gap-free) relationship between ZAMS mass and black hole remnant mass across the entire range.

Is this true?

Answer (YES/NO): YES